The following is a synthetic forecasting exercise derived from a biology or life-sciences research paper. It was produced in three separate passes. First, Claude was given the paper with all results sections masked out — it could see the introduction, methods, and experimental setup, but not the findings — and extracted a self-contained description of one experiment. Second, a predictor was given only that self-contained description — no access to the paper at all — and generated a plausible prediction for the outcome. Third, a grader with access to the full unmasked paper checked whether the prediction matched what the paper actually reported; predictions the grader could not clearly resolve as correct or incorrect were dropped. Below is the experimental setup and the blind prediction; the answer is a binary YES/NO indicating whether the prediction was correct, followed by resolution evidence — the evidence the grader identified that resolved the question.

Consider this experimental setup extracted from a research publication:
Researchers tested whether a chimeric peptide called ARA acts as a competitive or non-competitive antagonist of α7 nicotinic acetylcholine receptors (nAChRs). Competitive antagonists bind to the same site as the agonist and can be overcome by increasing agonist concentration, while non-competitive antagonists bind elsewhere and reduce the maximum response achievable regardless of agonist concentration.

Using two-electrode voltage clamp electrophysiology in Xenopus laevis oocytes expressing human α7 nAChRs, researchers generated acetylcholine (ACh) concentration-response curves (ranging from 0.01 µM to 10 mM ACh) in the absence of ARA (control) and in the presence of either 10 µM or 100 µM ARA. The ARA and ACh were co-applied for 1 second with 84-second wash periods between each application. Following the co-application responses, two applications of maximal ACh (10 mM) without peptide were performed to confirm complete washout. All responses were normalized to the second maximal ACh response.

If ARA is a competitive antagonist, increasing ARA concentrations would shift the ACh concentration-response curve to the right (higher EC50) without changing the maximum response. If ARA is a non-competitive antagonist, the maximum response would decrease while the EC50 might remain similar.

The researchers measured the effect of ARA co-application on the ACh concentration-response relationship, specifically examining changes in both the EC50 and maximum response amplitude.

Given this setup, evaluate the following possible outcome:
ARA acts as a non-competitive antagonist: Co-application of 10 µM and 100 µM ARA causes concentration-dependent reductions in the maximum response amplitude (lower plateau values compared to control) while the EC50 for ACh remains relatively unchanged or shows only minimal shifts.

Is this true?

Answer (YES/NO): NO